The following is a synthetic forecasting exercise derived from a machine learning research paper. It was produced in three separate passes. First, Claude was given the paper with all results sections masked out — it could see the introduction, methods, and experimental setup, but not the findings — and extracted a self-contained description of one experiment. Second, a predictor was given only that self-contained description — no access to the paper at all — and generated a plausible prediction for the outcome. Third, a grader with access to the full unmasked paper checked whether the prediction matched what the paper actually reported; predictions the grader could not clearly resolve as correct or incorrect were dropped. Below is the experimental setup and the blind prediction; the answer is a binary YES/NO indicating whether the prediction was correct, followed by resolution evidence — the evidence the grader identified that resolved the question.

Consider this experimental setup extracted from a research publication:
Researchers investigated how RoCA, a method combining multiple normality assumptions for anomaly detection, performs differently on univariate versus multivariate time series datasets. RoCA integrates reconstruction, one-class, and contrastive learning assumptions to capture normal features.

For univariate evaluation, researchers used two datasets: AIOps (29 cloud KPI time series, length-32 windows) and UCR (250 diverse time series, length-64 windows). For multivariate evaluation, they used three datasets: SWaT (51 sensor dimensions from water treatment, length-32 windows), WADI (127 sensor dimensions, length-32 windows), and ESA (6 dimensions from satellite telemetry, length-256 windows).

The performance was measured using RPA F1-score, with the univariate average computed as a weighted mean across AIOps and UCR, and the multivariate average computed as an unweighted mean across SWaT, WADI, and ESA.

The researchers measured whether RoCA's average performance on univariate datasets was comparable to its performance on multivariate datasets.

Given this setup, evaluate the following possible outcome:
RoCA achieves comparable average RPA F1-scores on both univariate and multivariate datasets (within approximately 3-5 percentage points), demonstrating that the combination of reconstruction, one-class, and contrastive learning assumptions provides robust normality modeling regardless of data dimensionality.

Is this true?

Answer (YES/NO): NO